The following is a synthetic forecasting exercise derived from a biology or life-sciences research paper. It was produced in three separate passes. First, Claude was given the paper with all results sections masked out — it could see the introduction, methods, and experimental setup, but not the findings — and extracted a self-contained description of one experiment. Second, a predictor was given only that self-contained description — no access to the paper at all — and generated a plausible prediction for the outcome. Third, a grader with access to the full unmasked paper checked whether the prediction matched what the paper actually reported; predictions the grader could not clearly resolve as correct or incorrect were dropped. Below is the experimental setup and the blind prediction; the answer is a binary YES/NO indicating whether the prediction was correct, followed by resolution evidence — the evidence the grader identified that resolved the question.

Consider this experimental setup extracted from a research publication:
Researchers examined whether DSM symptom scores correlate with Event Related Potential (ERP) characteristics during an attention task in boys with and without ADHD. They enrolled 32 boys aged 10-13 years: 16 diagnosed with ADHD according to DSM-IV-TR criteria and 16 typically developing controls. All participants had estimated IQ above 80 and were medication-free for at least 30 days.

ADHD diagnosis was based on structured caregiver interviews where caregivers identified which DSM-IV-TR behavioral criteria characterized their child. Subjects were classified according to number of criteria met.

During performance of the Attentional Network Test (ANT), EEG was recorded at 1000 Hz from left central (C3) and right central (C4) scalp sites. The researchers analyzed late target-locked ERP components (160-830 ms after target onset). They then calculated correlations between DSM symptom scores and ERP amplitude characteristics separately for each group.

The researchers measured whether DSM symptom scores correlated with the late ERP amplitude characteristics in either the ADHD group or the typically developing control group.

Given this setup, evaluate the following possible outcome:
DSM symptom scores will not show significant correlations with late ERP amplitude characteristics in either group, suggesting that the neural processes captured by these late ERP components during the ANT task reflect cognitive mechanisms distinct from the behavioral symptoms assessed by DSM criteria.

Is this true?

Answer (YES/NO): YES